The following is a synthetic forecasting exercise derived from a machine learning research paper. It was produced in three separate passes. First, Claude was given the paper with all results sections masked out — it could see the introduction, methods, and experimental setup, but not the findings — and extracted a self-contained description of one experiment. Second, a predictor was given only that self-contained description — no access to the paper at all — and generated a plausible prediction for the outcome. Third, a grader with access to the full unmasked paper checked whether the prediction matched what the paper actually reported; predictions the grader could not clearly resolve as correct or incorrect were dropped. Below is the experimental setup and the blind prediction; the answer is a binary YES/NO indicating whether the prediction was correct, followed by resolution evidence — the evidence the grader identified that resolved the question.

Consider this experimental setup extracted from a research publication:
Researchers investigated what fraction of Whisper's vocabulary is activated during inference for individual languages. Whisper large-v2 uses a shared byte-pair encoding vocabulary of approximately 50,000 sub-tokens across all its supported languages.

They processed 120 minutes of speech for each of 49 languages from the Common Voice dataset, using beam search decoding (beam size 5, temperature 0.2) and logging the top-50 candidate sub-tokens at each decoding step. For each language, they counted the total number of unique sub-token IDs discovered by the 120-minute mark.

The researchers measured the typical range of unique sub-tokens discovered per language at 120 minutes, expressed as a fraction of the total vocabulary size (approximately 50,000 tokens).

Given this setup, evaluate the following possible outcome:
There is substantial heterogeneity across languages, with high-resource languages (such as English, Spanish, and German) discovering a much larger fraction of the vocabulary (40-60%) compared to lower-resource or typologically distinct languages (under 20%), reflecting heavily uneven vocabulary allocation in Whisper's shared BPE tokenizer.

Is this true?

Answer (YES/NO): NO